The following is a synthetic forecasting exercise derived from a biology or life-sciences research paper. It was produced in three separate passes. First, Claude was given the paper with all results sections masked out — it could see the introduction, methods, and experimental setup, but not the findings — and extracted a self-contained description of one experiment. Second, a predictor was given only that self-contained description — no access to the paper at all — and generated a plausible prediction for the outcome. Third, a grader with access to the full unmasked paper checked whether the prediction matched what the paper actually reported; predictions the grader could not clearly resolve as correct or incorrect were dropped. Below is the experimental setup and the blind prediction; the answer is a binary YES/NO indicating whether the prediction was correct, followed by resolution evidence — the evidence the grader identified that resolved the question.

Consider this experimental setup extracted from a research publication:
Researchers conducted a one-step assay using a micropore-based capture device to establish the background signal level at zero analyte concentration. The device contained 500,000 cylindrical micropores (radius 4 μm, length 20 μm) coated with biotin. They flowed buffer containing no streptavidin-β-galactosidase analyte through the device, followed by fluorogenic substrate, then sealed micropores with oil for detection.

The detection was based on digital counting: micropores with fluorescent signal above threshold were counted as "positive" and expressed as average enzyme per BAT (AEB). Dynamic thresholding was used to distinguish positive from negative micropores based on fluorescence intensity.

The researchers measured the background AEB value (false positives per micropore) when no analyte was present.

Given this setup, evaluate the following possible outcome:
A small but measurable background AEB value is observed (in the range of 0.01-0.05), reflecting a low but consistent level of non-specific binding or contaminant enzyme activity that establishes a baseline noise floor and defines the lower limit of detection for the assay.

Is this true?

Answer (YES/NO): NO